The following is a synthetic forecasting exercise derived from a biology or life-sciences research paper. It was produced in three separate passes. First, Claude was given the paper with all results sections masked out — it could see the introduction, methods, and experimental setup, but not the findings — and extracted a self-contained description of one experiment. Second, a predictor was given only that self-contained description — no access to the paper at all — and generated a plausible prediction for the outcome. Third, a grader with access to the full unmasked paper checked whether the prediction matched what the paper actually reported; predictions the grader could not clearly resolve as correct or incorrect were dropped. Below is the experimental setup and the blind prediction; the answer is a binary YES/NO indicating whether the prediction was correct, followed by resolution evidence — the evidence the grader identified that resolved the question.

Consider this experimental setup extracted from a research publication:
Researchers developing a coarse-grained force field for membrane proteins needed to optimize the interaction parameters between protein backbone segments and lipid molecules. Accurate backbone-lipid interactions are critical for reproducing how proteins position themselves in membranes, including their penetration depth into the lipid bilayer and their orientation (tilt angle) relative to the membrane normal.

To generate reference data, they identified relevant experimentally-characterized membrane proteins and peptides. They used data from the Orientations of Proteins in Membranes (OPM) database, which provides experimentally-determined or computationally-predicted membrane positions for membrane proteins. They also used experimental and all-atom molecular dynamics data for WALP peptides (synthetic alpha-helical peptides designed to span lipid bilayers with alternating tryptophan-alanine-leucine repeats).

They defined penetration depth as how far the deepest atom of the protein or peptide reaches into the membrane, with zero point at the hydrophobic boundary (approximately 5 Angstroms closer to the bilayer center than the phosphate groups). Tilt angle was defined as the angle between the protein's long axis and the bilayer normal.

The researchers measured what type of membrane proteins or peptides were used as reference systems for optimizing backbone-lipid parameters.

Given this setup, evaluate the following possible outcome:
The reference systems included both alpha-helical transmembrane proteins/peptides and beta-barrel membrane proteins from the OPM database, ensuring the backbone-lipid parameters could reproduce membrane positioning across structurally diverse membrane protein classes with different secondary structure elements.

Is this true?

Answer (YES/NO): NO